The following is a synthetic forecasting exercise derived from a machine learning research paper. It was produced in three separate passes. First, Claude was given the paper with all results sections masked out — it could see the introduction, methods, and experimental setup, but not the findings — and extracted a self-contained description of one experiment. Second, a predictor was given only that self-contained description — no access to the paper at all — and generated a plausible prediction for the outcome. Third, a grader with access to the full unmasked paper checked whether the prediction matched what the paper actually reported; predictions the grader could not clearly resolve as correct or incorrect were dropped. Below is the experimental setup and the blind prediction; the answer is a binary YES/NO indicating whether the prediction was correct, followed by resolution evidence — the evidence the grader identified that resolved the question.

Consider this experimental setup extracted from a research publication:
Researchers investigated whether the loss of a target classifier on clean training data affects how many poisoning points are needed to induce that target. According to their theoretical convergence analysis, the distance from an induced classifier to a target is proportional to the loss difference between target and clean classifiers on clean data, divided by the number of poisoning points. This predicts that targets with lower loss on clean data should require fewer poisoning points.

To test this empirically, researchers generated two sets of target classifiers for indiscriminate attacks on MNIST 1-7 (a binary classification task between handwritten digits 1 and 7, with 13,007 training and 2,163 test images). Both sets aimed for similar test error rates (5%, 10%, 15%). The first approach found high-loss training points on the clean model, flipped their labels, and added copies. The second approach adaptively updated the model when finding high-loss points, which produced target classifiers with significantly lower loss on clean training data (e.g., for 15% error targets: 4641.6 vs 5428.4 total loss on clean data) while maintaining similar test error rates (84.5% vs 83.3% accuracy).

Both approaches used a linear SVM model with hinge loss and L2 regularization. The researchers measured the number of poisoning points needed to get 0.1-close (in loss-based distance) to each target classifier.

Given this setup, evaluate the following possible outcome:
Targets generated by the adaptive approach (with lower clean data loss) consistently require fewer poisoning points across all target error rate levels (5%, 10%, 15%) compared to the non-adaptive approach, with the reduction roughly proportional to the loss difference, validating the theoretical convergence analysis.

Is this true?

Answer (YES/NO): NO